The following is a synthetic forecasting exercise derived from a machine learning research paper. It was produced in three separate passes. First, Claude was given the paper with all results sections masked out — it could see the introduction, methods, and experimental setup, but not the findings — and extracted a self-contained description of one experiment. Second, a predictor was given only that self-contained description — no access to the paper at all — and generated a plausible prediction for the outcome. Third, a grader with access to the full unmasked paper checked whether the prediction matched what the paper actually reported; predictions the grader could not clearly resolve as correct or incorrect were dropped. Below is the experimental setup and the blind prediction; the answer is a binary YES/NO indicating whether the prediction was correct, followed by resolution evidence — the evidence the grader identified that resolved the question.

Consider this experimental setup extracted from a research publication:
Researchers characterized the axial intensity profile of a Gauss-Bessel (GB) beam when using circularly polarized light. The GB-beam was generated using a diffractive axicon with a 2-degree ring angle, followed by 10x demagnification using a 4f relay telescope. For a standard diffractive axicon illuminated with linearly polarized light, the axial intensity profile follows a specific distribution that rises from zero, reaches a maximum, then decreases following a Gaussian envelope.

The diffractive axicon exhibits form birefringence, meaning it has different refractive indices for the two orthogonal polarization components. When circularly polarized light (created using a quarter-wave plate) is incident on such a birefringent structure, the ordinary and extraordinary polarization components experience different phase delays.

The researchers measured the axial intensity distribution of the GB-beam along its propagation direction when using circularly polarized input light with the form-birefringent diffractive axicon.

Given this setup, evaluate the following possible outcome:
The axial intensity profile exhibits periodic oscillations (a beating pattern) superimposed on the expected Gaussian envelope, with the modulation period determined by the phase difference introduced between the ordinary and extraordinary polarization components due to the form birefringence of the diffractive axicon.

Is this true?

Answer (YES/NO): NO